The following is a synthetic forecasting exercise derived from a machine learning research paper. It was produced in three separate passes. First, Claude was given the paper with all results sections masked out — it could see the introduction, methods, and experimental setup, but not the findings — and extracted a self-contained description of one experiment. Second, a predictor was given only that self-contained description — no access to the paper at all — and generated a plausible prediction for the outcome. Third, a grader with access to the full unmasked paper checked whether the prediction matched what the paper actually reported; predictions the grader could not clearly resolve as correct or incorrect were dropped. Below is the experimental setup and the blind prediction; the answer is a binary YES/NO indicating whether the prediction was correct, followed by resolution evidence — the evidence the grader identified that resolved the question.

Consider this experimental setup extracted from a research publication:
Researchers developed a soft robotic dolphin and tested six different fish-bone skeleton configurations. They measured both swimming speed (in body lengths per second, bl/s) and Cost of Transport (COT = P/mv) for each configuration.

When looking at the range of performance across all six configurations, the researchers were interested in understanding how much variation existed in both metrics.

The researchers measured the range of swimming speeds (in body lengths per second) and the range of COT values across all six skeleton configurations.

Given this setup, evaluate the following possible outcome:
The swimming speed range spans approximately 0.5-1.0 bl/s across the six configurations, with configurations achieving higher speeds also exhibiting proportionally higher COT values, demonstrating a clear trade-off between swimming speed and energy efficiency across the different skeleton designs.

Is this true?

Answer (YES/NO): NO